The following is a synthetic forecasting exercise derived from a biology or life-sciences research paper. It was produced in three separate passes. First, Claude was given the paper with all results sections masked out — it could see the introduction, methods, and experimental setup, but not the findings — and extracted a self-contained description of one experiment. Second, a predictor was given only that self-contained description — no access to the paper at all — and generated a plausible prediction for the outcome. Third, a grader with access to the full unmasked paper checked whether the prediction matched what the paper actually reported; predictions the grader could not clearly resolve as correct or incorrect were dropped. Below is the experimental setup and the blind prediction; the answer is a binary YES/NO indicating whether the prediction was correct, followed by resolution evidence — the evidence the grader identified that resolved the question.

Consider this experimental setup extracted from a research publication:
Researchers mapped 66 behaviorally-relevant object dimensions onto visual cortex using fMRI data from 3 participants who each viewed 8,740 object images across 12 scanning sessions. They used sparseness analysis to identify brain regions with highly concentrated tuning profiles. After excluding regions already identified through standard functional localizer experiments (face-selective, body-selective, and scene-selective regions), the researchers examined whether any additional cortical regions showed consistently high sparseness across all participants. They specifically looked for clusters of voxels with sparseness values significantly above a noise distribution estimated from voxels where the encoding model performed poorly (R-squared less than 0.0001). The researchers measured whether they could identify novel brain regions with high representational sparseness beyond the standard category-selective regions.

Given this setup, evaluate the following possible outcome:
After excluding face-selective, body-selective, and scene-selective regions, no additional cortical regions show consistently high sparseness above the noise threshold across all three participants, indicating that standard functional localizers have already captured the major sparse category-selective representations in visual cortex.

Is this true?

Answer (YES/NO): NO